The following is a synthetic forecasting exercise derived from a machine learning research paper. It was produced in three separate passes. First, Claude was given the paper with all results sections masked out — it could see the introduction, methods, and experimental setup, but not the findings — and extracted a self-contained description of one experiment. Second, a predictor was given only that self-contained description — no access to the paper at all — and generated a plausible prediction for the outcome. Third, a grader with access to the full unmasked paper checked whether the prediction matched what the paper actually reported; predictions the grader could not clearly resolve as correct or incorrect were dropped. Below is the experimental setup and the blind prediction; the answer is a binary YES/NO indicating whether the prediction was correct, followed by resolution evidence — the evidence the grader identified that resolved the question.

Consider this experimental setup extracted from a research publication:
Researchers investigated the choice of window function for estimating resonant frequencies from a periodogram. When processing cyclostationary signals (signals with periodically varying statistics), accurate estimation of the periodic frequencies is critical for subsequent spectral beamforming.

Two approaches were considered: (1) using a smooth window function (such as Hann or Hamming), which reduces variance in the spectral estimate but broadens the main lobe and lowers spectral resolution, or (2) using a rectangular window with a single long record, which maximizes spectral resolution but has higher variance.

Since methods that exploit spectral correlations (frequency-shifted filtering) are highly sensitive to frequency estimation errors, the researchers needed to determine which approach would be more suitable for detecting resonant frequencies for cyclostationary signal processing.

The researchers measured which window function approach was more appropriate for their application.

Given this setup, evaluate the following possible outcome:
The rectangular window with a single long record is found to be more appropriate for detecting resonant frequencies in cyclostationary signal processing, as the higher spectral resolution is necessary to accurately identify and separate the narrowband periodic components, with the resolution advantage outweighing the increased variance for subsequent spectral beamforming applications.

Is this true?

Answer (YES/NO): YES